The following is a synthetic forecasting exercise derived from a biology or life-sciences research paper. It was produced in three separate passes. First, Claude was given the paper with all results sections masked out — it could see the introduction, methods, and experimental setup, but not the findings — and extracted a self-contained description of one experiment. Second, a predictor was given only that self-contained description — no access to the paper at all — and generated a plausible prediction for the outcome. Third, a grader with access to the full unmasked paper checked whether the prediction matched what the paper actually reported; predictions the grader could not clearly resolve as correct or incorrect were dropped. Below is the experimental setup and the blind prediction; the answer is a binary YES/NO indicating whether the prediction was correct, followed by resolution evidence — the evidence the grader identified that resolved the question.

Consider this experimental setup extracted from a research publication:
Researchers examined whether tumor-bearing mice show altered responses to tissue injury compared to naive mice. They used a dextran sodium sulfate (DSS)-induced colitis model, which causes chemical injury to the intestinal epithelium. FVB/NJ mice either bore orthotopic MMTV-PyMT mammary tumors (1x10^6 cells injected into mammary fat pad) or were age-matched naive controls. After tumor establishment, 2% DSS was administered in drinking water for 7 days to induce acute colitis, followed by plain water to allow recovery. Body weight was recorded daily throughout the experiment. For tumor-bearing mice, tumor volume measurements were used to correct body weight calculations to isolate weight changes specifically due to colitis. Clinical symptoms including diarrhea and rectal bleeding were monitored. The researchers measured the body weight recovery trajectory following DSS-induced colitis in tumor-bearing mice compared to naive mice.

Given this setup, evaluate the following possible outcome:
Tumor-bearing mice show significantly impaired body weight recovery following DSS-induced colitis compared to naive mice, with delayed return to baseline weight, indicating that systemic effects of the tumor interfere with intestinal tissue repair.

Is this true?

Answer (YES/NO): NO